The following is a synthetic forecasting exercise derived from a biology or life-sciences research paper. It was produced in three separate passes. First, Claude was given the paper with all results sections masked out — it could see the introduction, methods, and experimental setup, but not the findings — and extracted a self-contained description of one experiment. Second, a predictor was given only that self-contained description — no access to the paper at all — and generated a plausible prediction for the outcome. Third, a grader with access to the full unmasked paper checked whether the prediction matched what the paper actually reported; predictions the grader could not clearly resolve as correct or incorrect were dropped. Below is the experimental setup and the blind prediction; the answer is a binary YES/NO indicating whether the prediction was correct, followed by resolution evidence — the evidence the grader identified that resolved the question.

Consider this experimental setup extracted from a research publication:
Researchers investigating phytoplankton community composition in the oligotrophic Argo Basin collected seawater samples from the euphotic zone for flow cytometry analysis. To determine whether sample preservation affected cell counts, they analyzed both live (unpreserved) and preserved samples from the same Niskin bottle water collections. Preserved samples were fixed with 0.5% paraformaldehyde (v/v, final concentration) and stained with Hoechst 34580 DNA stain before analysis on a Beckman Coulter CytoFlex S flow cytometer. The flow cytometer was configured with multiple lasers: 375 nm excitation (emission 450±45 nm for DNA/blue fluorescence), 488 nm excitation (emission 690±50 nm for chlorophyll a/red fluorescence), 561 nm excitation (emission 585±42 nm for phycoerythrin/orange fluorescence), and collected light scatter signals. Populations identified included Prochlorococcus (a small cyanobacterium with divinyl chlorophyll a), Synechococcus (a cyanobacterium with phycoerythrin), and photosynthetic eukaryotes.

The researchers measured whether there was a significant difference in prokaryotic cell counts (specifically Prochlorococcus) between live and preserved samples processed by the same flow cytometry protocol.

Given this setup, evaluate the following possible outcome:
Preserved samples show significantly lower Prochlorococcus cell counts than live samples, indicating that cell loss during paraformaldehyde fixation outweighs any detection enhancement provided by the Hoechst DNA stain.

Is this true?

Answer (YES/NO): NO